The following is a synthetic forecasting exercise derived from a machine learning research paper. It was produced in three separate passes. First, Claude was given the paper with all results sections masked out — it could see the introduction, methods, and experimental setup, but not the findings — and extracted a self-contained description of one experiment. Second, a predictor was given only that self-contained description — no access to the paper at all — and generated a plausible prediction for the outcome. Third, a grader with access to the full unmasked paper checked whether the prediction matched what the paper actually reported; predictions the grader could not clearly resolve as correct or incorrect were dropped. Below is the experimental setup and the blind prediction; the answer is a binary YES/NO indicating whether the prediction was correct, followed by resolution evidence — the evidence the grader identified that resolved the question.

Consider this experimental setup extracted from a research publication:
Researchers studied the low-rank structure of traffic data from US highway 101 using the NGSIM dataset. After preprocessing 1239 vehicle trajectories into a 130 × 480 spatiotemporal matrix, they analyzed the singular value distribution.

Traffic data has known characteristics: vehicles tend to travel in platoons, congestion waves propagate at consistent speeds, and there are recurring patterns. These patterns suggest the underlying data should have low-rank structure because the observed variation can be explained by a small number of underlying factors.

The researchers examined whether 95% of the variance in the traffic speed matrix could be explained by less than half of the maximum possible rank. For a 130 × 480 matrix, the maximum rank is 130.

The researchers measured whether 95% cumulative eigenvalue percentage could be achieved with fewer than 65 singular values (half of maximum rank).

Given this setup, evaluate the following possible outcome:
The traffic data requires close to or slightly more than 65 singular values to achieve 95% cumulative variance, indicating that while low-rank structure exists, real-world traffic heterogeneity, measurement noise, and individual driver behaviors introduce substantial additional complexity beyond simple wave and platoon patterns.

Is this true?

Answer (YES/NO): YES